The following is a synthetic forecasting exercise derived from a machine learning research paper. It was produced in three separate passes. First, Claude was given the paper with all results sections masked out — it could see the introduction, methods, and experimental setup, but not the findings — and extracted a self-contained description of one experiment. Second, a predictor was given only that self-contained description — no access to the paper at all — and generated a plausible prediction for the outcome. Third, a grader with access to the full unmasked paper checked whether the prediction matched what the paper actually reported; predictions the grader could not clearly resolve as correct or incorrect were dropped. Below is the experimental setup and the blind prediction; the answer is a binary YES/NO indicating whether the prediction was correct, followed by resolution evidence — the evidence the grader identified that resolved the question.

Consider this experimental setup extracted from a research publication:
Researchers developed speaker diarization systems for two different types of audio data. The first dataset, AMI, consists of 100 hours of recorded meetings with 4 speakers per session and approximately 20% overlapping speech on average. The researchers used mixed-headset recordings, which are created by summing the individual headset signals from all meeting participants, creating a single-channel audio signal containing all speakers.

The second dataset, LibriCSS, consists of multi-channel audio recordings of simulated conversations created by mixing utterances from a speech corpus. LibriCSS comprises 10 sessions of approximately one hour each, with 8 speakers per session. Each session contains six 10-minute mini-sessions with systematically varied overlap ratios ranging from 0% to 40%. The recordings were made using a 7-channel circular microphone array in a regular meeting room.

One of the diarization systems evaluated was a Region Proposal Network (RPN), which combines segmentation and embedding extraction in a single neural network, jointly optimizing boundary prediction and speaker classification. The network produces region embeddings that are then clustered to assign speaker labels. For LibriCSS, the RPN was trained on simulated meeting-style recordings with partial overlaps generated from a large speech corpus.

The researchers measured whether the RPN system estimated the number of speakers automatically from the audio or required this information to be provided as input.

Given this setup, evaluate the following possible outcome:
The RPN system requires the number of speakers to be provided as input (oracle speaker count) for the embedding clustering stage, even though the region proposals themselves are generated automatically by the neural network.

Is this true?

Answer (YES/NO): YES